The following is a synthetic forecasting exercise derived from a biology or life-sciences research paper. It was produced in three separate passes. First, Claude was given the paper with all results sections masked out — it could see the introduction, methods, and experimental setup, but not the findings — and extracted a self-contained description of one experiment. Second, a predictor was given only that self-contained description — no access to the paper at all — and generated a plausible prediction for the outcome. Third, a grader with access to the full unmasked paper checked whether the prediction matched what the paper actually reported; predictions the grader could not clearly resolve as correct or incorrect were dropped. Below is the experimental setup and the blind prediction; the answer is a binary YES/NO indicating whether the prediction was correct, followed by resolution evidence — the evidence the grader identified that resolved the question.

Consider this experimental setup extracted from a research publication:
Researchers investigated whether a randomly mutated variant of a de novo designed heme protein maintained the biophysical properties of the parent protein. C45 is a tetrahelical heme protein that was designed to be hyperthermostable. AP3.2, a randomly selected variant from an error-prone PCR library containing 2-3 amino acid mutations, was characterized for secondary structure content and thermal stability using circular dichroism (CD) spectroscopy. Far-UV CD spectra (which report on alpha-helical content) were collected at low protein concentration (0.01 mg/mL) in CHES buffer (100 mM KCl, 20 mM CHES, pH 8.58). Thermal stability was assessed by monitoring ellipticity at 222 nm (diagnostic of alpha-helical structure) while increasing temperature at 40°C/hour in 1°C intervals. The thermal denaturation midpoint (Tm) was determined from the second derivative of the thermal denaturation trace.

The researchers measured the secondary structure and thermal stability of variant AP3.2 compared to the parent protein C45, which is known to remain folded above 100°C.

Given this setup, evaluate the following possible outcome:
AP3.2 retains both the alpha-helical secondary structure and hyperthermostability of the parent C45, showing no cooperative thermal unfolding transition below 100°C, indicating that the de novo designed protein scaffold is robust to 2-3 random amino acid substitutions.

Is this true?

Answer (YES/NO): NO